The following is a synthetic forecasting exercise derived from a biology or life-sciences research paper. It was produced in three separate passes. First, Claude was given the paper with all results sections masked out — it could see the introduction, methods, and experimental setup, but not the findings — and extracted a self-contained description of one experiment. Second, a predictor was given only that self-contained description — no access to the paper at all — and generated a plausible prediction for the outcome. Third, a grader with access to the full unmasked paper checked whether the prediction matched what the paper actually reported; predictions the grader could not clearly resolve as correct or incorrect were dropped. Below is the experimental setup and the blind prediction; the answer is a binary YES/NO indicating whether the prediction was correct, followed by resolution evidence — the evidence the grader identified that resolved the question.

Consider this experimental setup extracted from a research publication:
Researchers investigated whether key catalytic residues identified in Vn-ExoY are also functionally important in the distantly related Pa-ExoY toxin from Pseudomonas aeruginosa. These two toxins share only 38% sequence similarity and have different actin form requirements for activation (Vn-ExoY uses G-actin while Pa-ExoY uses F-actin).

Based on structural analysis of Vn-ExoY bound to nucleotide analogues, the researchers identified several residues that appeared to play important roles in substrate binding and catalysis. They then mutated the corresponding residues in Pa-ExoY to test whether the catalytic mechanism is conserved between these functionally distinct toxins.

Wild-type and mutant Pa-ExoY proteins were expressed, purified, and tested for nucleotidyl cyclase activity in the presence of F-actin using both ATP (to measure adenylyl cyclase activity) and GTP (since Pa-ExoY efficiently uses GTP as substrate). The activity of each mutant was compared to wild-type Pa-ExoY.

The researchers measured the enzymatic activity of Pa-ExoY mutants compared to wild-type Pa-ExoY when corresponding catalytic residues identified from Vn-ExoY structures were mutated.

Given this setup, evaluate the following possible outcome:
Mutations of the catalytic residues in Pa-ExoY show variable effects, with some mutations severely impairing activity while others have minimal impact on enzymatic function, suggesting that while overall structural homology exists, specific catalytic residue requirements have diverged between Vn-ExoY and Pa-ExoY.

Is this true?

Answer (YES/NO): NO